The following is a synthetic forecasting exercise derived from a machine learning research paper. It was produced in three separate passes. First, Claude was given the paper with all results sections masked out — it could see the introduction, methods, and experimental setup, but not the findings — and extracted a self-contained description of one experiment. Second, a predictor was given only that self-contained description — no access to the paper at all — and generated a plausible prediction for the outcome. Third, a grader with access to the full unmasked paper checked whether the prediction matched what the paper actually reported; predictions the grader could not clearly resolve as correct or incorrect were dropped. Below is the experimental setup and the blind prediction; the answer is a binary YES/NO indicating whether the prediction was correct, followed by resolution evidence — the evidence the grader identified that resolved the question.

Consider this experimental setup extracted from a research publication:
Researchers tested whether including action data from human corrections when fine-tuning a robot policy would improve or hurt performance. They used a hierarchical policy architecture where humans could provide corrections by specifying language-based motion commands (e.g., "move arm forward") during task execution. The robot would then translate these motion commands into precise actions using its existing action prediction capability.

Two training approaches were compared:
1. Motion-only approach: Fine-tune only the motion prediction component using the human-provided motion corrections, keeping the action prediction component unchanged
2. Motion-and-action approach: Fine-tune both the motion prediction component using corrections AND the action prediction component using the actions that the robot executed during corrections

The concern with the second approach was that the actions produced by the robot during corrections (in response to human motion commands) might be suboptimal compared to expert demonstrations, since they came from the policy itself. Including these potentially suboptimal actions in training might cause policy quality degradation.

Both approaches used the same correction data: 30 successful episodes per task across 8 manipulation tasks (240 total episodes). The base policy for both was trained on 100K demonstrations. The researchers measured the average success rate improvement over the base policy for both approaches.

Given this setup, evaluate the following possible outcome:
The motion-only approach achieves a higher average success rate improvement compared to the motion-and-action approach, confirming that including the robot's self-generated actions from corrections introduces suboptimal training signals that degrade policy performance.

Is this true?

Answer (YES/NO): YES